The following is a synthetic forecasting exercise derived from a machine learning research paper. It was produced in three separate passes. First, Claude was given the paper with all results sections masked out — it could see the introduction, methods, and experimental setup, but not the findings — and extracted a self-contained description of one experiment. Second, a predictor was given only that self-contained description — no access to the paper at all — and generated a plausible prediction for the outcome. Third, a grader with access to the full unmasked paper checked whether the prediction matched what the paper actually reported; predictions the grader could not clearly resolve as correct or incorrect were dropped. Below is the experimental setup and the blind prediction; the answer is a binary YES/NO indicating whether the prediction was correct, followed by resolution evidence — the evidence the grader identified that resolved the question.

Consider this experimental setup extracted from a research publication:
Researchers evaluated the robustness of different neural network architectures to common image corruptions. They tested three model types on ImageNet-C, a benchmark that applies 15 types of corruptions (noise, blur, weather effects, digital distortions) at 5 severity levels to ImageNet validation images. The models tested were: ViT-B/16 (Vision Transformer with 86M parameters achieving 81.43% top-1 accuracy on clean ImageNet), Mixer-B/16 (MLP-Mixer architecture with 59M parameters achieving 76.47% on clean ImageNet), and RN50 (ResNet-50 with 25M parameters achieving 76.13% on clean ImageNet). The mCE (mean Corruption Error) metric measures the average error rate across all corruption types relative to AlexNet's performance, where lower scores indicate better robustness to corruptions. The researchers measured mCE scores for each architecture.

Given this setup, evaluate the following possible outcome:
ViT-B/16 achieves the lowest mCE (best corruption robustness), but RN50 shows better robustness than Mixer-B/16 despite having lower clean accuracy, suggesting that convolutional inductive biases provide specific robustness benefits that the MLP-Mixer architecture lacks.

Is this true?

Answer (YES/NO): NO